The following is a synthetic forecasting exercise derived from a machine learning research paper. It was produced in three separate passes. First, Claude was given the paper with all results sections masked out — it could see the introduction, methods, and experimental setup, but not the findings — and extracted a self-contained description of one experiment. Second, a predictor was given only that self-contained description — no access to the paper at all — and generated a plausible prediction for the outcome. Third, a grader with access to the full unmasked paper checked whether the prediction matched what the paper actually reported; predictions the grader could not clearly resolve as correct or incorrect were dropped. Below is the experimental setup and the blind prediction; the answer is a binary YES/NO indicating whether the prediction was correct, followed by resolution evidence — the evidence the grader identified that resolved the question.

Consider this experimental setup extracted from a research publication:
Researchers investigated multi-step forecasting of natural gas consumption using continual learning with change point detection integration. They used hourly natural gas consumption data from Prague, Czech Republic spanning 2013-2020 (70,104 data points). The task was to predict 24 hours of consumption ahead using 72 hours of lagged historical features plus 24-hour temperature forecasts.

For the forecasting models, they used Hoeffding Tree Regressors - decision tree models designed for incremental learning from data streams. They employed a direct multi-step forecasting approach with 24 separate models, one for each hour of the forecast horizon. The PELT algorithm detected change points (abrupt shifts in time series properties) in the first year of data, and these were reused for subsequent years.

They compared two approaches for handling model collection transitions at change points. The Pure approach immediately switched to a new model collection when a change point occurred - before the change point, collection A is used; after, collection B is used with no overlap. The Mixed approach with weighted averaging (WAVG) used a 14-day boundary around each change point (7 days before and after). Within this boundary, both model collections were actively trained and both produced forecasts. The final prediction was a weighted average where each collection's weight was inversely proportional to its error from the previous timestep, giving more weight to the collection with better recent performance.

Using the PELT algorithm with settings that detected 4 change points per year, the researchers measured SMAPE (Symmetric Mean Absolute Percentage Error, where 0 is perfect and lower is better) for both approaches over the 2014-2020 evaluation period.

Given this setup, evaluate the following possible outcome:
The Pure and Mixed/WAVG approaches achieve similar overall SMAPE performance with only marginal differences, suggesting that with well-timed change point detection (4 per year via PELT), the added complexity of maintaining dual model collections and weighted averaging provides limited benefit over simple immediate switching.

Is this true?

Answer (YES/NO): YES